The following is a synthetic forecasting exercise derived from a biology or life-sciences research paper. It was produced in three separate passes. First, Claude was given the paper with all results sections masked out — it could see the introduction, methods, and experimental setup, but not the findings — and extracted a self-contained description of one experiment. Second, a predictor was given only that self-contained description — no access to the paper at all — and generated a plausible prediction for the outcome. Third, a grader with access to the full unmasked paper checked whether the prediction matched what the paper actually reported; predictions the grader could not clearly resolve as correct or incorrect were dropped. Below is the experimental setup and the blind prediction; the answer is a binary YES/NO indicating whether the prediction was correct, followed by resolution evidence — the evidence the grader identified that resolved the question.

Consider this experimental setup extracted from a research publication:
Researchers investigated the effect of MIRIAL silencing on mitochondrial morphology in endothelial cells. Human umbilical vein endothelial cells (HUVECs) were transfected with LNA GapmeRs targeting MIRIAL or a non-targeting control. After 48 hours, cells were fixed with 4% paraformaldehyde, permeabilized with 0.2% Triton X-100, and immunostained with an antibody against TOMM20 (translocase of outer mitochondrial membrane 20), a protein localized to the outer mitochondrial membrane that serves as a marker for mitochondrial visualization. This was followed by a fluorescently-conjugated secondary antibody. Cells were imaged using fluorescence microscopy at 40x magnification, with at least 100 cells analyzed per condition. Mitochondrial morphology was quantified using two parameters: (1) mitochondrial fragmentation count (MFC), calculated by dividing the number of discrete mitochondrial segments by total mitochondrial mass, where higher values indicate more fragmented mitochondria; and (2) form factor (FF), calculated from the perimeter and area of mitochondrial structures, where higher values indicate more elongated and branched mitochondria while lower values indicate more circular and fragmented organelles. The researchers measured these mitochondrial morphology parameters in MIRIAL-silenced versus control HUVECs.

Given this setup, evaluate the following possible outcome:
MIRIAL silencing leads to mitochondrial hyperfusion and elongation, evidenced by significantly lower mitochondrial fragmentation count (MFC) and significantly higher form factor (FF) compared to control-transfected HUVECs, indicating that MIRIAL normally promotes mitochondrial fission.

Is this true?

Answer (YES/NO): NO